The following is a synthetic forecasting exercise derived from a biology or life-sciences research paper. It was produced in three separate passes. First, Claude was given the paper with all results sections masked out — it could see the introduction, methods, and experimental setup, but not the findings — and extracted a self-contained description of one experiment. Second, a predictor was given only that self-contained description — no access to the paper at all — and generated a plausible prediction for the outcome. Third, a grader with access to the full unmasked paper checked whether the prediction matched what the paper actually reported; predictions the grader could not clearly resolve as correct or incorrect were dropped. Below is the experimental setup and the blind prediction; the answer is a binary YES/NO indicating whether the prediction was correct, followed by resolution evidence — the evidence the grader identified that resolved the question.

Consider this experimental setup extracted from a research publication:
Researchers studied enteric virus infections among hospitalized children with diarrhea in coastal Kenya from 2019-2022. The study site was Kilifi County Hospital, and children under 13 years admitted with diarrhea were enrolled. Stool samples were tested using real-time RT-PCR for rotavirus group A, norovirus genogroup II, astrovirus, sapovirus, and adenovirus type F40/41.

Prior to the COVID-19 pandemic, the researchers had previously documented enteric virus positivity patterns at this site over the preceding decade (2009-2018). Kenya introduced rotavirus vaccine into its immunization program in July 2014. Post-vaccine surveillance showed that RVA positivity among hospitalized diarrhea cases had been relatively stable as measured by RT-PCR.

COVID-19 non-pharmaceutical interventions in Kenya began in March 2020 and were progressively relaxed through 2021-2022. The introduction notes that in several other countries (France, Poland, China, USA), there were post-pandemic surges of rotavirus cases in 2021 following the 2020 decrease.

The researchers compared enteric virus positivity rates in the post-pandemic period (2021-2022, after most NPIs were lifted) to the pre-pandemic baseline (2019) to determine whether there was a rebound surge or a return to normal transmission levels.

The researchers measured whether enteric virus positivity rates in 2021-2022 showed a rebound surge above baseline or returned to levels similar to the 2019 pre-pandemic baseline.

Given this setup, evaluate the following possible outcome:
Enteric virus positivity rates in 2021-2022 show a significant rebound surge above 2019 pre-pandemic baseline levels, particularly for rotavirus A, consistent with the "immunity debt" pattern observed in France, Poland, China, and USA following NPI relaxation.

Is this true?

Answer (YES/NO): YES